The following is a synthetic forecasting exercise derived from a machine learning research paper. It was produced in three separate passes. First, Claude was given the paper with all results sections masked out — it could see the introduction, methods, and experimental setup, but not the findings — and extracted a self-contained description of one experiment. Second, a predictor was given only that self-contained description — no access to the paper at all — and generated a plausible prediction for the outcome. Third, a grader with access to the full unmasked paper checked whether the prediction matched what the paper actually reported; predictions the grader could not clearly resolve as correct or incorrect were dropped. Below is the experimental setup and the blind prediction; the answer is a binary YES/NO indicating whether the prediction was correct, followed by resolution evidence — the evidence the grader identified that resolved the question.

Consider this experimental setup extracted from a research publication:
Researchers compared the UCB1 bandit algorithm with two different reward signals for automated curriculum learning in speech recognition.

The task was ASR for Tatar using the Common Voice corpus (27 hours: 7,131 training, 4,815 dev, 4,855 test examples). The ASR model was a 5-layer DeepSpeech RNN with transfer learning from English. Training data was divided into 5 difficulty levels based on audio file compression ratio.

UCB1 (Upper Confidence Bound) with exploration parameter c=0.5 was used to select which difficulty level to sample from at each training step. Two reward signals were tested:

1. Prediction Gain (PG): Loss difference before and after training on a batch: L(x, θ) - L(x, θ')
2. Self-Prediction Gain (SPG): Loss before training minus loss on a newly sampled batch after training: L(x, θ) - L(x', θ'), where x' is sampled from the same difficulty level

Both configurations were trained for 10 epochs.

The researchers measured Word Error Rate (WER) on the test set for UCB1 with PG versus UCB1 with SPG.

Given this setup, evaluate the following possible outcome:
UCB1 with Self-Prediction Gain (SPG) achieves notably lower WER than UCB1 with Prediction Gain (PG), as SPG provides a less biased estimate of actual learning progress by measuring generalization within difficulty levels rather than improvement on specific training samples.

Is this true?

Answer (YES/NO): NO